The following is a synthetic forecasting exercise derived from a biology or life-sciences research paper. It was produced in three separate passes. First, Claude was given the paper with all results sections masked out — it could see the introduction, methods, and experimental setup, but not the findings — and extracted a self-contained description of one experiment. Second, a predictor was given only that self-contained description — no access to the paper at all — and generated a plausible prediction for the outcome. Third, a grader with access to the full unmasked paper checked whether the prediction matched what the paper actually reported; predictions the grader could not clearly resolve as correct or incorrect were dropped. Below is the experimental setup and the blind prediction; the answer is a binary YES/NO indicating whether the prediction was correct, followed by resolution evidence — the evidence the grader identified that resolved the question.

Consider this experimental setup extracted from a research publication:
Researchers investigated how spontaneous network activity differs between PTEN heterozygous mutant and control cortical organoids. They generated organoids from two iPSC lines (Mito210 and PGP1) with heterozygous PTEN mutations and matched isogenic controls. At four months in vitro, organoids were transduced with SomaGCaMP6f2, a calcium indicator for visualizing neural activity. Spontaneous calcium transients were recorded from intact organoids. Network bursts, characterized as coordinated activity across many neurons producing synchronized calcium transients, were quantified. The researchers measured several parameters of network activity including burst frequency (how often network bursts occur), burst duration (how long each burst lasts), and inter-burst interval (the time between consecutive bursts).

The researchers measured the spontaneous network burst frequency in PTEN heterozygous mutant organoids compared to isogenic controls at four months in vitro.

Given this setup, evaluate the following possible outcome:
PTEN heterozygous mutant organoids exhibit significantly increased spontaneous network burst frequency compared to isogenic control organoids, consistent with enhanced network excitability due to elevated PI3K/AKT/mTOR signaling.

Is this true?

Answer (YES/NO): NO